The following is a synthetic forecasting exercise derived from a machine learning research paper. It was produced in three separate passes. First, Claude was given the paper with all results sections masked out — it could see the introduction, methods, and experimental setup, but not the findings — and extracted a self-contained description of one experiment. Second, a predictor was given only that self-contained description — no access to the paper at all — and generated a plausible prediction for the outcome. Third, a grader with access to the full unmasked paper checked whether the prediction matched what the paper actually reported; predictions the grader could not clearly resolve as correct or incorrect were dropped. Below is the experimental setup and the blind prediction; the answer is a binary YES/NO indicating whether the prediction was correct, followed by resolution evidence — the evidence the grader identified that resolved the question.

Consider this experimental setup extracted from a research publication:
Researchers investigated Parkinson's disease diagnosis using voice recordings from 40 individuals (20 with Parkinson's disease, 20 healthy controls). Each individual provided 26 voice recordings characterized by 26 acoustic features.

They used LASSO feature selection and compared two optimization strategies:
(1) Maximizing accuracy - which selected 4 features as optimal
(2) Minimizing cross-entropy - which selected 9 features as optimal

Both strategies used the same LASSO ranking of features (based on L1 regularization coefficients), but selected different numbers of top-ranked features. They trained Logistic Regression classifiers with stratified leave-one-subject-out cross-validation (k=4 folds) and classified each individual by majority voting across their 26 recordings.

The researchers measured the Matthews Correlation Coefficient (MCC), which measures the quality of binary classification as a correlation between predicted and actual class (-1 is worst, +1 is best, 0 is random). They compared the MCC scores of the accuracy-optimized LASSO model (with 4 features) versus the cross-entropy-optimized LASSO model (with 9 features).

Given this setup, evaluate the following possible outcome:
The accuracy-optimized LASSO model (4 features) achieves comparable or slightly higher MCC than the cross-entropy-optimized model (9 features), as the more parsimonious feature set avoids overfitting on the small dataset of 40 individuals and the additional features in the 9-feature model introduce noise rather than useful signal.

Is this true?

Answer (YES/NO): NO